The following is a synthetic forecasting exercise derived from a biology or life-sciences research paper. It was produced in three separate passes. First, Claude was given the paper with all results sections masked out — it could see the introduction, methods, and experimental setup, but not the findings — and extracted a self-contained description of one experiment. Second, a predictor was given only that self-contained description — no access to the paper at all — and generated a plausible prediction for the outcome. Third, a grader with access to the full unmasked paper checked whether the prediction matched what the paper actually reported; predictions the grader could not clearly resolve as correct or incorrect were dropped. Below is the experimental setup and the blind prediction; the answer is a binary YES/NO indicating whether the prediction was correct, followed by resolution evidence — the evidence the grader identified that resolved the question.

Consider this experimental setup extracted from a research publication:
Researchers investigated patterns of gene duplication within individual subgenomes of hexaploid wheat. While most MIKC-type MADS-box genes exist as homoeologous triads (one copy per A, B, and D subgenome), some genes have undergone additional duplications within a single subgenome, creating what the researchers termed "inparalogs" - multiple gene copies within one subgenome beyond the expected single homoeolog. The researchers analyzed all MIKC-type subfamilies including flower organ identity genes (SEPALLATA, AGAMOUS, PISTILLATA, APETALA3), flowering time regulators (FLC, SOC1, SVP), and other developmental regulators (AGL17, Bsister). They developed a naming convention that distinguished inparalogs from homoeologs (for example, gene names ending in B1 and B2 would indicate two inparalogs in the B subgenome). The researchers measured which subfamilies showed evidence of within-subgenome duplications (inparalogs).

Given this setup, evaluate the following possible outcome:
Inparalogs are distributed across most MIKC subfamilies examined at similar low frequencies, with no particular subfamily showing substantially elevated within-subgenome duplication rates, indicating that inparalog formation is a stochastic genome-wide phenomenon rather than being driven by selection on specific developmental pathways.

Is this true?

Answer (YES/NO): NO